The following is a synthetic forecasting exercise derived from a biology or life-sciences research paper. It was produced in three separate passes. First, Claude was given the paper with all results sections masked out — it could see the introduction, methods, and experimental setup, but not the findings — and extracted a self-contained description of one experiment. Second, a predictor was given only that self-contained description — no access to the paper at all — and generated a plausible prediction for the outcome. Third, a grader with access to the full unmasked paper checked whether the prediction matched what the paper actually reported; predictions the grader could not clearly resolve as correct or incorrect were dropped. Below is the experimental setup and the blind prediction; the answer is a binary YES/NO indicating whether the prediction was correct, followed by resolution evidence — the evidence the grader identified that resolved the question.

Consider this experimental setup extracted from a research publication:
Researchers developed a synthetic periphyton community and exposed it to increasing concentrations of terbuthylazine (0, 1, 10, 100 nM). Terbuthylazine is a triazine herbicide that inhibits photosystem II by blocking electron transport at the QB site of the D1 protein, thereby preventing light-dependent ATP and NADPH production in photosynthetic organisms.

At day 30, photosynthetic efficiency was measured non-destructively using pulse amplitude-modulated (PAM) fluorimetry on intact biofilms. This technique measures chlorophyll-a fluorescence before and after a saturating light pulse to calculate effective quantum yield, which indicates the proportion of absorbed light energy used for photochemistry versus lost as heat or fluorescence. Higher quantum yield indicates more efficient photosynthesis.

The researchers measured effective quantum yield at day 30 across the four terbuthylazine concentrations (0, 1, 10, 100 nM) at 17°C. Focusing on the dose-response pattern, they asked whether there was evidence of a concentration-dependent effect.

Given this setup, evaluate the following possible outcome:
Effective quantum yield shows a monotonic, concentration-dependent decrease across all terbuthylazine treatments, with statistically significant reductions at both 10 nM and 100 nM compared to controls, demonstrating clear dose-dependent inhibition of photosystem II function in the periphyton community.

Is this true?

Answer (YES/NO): NO